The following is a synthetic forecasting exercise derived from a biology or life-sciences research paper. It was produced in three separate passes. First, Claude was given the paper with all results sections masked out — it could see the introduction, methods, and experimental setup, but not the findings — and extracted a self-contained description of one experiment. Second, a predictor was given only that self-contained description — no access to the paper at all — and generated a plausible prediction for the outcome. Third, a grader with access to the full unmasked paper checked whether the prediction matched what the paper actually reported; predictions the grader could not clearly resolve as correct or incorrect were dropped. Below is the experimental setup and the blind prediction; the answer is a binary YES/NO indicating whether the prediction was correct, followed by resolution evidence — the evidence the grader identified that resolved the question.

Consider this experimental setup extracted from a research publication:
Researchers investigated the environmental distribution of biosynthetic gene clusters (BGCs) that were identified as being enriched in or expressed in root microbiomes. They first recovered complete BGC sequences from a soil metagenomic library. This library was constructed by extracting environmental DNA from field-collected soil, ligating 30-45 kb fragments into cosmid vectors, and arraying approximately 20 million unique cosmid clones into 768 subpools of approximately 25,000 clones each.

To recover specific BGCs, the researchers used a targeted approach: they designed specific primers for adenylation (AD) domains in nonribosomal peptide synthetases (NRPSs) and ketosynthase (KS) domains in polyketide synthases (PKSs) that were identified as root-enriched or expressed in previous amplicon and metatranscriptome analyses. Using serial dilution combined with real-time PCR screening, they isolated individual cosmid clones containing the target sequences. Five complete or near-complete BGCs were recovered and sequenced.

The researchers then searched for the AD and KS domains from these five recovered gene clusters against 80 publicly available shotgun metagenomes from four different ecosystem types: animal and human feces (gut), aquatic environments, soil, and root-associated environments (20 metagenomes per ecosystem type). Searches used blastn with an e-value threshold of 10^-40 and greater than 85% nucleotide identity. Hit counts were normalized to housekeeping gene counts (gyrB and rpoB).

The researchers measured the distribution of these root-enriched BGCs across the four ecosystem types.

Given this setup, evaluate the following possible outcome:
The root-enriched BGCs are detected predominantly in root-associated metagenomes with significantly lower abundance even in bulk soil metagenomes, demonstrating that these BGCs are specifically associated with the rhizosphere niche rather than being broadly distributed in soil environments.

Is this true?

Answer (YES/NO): NO